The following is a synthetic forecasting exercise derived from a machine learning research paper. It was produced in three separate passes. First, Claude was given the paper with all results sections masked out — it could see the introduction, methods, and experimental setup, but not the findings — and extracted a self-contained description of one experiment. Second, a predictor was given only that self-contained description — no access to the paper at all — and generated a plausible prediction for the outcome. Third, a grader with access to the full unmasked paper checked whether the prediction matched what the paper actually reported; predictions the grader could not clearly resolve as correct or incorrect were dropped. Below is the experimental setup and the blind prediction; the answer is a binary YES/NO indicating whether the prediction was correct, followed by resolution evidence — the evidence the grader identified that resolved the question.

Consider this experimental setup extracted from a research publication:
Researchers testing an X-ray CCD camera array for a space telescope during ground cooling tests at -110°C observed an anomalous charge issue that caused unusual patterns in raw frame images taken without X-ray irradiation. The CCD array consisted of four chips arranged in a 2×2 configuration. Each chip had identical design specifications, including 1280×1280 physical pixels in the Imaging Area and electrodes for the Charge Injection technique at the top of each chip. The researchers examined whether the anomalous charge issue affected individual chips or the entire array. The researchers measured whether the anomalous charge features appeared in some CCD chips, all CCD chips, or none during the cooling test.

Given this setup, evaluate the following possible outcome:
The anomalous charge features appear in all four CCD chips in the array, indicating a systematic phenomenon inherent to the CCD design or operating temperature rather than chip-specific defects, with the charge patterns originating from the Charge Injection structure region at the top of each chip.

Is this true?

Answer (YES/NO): YES